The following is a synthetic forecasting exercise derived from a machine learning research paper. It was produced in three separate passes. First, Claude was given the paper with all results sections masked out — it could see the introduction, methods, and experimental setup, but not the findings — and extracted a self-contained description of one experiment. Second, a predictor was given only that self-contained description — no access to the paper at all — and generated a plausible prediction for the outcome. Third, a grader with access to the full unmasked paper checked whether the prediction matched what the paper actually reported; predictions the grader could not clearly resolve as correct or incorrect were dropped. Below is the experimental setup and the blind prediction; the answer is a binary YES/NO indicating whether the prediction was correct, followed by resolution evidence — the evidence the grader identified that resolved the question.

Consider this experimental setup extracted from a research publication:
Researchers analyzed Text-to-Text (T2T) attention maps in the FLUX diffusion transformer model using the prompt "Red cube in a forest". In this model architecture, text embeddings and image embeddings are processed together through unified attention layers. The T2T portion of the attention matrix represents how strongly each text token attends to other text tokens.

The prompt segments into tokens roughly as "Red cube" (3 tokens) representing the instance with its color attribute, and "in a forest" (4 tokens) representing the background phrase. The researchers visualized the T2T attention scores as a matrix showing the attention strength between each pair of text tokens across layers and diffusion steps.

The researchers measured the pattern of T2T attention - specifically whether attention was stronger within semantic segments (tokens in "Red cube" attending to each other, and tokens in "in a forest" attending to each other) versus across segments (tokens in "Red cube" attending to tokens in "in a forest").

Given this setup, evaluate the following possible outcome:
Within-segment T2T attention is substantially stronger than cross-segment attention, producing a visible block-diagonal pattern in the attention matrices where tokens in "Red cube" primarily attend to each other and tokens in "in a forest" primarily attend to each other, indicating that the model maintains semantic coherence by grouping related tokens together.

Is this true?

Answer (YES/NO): YES